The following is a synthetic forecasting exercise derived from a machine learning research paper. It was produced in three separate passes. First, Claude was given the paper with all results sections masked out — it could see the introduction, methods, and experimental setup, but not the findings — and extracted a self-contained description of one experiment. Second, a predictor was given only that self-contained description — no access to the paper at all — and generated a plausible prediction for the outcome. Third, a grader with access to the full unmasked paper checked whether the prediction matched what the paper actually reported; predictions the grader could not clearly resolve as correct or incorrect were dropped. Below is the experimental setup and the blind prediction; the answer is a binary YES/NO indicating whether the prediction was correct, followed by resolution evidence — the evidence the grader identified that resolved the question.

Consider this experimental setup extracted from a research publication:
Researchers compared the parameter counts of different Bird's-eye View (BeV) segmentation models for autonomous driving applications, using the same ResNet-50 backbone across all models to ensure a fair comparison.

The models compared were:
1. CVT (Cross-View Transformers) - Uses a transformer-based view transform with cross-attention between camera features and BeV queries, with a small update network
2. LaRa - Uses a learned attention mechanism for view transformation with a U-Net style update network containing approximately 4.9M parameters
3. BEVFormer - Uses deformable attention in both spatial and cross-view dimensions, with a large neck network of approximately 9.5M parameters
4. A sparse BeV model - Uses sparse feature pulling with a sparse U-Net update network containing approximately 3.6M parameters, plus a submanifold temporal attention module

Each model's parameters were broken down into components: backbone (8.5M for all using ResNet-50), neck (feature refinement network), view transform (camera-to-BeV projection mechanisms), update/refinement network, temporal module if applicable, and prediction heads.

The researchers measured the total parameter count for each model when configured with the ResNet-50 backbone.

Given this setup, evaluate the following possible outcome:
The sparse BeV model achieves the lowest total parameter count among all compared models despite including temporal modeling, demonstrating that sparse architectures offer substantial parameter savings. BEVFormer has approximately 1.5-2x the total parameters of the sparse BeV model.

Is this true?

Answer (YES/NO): NO